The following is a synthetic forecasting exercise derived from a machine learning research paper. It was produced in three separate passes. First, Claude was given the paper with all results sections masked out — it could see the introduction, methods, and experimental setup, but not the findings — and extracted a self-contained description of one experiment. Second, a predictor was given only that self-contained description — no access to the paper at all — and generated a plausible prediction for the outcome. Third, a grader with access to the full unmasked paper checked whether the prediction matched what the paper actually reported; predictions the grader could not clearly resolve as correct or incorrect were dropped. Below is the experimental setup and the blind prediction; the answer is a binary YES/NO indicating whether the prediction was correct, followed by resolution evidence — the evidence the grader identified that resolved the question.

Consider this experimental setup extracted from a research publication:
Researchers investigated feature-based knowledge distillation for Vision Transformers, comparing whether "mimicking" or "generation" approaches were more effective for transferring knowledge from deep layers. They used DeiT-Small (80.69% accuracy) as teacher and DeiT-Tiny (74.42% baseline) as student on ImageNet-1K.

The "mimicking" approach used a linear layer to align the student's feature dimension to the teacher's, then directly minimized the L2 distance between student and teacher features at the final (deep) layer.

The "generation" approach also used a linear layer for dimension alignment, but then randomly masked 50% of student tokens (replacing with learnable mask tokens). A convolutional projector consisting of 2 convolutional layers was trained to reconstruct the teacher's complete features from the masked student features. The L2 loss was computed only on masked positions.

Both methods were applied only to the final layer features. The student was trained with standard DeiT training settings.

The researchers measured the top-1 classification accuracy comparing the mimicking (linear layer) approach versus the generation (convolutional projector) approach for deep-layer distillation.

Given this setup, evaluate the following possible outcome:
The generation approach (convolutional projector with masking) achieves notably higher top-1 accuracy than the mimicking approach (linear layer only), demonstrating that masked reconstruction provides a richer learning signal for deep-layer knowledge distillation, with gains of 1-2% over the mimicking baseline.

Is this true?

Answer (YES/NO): YES